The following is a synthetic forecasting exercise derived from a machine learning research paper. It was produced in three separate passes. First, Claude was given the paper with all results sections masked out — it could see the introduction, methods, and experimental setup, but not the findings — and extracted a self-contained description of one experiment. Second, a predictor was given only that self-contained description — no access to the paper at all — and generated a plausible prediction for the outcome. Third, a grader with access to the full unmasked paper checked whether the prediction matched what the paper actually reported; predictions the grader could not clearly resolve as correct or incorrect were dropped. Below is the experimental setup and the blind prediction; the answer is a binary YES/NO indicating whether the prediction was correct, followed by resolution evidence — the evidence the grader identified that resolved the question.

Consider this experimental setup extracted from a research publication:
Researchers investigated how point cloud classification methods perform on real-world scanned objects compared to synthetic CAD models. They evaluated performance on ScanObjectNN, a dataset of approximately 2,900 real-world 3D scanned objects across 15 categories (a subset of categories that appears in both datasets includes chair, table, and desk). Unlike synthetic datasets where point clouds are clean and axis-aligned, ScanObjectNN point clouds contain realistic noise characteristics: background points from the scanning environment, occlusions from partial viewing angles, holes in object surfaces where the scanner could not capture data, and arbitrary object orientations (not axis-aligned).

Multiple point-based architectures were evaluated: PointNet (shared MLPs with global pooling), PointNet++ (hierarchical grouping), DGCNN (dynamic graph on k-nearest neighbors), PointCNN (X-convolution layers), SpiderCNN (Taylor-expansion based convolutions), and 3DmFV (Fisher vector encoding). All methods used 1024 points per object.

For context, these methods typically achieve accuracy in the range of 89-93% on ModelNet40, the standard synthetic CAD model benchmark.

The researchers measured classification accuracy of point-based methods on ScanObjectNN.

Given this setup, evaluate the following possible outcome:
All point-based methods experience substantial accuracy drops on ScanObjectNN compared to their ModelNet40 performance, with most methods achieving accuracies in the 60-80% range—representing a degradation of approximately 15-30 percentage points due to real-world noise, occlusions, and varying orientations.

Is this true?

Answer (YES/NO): YES